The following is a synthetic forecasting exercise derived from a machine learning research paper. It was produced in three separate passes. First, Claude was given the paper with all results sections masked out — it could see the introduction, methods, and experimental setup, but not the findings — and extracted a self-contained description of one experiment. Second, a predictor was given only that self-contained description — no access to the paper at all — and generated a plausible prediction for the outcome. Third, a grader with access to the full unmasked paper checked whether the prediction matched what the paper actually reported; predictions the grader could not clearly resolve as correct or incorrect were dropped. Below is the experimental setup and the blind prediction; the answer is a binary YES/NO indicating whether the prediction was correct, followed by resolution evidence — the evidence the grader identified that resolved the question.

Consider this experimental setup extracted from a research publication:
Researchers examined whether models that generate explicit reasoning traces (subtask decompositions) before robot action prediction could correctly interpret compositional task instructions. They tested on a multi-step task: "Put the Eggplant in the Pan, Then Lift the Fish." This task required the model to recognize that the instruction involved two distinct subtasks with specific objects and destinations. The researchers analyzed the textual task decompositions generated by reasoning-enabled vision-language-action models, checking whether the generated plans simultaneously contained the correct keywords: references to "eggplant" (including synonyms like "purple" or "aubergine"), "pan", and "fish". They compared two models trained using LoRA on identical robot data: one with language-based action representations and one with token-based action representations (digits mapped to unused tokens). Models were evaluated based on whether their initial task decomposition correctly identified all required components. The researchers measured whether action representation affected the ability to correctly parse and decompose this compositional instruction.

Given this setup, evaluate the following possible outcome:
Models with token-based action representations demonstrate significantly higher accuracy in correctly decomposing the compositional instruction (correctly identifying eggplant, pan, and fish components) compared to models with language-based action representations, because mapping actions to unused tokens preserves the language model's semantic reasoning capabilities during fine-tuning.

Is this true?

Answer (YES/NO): NO